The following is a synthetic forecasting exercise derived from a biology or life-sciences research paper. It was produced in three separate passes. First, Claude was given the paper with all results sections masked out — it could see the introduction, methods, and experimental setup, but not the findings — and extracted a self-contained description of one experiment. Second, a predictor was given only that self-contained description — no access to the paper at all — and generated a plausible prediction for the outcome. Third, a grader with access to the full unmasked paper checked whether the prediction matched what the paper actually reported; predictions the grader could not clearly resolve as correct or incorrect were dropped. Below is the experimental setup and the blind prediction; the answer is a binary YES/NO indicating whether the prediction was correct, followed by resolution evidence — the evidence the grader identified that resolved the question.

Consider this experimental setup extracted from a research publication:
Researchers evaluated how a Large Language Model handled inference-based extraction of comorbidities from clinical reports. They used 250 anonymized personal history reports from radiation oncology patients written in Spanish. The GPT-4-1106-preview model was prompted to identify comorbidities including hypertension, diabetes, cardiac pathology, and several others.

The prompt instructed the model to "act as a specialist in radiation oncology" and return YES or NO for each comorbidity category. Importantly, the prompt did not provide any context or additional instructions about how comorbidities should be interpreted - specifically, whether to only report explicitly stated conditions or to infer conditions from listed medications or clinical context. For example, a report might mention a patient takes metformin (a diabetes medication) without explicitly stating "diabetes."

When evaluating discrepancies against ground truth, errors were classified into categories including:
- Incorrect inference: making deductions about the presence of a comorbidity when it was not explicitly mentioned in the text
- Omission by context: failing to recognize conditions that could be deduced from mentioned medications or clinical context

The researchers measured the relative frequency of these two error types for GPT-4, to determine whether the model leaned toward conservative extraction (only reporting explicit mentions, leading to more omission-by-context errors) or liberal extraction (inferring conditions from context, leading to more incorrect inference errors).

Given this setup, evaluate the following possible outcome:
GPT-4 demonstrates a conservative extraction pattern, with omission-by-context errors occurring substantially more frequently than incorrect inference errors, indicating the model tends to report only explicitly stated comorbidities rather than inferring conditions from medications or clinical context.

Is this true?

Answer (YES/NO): NO